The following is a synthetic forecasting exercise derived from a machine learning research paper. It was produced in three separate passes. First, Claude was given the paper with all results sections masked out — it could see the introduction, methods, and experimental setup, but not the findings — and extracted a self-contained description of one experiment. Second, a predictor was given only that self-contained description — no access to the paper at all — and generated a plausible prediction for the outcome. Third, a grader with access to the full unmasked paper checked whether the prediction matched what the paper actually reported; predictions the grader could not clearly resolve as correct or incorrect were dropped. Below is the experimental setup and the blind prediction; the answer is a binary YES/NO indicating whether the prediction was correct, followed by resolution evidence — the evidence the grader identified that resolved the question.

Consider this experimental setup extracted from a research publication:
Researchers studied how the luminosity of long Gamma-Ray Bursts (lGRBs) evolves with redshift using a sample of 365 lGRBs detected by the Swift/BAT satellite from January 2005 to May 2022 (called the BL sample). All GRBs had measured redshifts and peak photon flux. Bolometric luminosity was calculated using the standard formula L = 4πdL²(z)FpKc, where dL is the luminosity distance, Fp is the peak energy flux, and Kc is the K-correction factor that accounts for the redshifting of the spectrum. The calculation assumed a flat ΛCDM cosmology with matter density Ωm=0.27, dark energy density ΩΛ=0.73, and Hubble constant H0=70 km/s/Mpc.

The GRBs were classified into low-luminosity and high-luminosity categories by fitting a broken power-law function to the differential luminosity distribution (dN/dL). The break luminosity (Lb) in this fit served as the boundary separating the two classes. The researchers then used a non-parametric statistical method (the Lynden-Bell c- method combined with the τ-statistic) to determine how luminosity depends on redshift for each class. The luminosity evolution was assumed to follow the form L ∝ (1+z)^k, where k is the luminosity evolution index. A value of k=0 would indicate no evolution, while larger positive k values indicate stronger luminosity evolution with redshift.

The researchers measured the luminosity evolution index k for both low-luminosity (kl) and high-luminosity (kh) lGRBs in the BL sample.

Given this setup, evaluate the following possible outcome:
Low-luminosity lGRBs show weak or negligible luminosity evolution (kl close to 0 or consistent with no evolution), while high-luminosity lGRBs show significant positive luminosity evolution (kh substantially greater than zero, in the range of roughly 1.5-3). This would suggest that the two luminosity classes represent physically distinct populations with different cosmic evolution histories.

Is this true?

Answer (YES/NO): NO